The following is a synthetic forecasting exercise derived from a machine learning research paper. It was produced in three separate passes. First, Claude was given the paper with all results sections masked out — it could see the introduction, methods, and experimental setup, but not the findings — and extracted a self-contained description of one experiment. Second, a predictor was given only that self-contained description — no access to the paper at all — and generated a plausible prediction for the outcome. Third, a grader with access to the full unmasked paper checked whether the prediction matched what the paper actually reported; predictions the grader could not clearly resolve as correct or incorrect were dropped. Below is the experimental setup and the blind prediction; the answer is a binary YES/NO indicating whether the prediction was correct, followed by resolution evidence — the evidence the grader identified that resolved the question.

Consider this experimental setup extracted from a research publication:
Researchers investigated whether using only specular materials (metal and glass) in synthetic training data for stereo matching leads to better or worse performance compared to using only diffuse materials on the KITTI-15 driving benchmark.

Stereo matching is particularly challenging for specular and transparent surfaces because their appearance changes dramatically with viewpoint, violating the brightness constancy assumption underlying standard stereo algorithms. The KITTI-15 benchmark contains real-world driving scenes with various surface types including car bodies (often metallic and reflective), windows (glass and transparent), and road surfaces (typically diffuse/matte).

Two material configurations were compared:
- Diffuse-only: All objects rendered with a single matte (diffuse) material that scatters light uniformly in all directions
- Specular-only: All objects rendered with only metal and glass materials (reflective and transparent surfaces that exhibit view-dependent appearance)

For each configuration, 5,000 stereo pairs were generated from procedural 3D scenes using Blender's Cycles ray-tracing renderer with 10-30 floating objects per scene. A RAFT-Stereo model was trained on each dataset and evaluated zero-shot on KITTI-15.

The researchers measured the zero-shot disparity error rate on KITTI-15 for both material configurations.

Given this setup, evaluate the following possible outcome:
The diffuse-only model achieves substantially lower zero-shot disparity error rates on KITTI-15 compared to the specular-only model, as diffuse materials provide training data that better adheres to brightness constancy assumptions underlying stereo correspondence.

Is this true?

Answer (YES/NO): NO